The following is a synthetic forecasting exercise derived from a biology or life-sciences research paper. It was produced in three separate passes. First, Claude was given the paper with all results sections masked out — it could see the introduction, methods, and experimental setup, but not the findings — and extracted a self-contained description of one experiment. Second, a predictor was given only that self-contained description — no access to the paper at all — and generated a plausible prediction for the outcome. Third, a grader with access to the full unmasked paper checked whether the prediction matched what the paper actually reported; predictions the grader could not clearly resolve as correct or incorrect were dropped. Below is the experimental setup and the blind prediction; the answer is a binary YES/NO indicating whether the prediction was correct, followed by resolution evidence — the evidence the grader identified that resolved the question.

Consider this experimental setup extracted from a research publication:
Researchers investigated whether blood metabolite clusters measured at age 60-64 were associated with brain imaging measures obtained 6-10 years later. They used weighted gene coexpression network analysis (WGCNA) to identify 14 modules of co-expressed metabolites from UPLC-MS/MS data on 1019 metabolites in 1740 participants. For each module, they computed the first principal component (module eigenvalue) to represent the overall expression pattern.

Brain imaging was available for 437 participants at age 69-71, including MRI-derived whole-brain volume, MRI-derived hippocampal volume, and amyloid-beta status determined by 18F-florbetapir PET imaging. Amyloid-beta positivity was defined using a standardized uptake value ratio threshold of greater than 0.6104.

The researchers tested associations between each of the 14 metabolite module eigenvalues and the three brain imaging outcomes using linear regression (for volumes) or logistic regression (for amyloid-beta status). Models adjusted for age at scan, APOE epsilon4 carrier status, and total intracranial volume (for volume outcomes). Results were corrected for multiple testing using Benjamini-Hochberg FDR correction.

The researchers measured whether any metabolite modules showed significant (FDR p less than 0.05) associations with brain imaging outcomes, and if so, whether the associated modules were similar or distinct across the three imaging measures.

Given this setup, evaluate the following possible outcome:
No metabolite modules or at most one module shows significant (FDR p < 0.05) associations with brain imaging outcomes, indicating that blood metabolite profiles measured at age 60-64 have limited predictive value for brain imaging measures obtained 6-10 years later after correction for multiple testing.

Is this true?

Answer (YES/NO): NO